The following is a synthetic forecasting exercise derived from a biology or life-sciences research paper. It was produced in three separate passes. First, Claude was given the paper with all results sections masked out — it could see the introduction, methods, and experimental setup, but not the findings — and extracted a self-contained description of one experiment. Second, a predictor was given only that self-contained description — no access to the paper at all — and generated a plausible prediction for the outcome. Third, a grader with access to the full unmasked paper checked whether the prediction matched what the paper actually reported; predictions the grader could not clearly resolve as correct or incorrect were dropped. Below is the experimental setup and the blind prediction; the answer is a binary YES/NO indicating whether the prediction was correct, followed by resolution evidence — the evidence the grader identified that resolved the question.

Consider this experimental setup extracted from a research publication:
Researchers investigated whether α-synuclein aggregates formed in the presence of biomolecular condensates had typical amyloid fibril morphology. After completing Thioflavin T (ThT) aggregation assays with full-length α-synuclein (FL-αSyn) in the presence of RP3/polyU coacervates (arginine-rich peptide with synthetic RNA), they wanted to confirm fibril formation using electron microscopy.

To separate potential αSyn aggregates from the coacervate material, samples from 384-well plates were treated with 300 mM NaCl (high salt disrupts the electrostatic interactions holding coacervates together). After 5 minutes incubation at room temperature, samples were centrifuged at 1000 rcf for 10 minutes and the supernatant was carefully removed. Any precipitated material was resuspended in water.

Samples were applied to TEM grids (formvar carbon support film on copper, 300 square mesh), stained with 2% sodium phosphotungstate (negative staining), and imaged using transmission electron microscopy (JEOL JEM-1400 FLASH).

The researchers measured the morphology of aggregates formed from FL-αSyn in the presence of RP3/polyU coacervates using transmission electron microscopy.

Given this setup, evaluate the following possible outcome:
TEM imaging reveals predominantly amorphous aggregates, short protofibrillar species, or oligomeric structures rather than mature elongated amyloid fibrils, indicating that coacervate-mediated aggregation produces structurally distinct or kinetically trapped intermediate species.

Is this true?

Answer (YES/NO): NO